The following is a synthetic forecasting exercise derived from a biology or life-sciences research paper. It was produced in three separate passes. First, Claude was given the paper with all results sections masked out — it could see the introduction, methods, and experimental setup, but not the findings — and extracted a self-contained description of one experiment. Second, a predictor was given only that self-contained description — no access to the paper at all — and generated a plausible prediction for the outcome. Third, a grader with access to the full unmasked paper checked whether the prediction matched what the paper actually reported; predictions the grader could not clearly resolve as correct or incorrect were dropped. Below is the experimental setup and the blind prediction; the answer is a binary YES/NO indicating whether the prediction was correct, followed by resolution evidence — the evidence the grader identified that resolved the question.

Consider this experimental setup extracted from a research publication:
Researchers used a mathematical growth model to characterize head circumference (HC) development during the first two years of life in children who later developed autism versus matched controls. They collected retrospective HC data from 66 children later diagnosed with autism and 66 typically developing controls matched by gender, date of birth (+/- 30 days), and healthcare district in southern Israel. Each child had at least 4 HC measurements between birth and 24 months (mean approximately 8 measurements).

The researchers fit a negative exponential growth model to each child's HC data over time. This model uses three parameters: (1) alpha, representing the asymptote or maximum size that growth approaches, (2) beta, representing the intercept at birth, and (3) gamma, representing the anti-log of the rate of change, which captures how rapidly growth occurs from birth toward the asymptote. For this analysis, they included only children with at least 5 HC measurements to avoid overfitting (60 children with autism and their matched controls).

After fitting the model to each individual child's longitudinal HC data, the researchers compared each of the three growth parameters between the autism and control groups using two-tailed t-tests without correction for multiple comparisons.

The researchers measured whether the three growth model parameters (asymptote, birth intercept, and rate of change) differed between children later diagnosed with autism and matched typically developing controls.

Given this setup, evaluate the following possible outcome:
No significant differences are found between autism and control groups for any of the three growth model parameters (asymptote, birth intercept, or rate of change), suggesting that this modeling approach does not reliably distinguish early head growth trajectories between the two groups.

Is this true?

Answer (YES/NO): NO